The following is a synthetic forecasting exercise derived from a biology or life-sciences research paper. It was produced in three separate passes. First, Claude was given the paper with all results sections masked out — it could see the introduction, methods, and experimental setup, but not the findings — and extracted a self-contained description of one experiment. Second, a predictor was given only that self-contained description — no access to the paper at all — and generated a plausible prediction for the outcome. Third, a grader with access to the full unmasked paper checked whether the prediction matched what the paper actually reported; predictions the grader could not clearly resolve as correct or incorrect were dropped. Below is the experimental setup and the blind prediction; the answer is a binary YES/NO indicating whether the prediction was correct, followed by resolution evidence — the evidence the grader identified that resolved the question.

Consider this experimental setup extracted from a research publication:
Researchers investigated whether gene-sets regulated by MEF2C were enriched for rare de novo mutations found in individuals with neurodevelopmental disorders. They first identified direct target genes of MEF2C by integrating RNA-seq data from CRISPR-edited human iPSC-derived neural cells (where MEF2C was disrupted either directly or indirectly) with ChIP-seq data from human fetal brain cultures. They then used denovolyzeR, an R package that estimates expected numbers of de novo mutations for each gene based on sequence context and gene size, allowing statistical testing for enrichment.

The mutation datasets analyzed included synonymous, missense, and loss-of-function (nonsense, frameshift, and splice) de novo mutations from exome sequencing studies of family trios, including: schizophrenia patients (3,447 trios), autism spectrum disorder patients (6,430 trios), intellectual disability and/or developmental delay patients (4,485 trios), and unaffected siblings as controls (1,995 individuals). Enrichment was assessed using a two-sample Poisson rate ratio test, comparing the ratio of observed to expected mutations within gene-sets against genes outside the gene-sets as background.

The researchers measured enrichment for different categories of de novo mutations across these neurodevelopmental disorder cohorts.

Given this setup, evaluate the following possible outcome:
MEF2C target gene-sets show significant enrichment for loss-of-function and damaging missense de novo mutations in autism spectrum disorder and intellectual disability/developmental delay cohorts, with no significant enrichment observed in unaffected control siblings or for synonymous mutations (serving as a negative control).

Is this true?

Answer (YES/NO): NO